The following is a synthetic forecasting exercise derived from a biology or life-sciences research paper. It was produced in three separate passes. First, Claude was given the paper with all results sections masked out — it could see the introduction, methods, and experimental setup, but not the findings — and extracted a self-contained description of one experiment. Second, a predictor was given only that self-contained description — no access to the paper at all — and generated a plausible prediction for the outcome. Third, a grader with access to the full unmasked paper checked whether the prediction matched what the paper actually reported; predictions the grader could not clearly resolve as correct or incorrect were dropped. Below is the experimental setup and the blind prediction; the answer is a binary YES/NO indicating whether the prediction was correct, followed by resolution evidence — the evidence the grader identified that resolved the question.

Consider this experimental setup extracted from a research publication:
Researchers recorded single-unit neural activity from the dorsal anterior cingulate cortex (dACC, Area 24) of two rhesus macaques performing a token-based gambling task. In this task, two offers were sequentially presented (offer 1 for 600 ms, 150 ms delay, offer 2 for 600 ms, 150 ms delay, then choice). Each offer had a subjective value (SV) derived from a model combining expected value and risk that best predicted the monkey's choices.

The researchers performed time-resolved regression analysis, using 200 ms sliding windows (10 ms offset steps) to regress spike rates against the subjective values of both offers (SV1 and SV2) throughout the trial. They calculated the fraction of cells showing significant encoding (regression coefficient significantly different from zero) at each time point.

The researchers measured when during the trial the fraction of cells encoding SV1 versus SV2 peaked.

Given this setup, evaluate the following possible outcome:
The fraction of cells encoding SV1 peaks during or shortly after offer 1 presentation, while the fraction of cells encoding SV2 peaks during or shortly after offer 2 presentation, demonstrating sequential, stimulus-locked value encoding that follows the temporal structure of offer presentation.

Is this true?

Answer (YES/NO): YES